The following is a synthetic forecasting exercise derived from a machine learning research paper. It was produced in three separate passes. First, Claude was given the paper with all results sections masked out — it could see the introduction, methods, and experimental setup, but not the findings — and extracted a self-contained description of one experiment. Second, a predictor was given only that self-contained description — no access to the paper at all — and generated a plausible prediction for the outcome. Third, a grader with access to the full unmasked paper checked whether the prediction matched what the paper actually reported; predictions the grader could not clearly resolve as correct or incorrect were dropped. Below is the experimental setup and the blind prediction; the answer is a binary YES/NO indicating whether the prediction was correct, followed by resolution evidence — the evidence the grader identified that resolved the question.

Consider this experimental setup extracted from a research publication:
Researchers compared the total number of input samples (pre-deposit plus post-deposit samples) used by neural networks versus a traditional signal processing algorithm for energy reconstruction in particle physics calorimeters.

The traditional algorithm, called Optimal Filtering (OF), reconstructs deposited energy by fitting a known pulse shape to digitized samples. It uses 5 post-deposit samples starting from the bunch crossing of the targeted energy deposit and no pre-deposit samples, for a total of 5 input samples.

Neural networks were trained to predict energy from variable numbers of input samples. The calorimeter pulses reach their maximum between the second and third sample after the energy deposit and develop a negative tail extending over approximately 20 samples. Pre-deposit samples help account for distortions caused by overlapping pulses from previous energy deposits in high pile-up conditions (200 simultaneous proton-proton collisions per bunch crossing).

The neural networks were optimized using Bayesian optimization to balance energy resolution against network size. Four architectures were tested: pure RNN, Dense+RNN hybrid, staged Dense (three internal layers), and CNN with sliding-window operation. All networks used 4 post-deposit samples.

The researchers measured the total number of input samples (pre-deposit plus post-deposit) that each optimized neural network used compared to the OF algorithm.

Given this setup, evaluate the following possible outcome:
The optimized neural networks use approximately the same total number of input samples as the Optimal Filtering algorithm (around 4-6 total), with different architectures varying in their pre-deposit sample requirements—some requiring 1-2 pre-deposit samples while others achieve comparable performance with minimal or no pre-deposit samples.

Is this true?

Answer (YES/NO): NO